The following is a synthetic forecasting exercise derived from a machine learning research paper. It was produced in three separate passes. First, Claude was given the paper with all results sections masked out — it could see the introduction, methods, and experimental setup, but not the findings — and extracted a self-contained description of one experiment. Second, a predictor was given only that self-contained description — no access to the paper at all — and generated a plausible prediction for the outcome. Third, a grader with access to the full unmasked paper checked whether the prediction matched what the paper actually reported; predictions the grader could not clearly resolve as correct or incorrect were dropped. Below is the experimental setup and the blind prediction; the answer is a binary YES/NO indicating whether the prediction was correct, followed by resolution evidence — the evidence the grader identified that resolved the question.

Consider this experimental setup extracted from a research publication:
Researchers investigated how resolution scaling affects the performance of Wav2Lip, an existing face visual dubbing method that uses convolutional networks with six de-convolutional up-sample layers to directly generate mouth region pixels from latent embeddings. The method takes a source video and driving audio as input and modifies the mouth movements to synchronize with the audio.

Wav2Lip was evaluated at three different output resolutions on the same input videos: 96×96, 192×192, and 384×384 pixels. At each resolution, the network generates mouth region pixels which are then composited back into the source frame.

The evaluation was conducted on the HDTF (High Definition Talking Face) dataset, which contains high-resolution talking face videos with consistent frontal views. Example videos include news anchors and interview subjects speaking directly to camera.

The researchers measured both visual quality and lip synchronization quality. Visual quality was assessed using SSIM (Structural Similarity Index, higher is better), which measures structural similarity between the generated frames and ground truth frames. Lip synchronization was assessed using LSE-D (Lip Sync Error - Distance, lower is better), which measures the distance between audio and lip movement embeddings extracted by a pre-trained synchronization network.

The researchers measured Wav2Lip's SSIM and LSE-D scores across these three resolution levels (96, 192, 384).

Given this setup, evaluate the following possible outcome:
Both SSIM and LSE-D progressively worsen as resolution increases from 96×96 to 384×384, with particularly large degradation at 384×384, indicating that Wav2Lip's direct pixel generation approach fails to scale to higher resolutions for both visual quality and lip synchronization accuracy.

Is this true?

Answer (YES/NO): NO